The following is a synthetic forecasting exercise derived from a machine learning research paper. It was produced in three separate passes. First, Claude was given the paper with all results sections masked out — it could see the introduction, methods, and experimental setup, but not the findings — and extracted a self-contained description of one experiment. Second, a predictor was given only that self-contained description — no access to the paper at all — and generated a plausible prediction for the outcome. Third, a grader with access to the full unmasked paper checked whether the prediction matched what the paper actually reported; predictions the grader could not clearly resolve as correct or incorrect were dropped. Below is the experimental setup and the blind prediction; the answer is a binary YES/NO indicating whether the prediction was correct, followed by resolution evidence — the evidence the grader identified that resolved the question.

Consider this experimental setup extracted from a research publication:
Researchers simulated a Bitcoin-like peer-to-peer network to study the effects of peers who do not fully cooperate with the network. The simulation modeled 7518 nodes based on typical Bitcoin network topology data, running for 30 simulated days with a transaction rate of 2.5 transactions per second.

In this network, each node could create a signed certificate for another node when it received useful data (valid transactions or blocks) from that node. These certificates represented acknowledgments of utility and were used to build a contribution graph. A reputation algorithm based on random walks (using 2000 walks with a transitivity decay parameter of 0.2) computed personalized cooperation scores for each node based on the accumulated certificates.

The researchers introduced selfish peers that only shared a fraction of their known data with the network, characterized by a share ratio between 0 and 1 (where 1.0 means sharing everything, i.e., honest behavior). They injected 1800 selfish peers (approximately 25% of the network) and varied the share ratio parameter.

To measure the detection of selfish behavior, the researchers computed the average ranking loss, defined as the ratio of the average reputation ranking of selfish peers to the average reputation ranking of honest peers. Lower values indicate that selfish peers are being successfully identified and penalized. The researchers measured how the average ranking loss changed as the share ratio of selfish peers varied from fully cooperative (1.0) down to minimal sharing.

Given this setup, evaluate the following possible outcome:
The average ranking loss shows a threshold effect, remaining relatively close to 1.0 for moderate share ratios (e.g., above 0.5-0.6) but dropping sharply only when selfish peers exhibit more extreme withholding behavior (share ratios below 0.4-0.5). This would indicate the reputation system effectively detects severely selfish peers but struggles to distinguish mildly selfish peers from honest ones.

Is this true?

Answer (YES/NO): NO